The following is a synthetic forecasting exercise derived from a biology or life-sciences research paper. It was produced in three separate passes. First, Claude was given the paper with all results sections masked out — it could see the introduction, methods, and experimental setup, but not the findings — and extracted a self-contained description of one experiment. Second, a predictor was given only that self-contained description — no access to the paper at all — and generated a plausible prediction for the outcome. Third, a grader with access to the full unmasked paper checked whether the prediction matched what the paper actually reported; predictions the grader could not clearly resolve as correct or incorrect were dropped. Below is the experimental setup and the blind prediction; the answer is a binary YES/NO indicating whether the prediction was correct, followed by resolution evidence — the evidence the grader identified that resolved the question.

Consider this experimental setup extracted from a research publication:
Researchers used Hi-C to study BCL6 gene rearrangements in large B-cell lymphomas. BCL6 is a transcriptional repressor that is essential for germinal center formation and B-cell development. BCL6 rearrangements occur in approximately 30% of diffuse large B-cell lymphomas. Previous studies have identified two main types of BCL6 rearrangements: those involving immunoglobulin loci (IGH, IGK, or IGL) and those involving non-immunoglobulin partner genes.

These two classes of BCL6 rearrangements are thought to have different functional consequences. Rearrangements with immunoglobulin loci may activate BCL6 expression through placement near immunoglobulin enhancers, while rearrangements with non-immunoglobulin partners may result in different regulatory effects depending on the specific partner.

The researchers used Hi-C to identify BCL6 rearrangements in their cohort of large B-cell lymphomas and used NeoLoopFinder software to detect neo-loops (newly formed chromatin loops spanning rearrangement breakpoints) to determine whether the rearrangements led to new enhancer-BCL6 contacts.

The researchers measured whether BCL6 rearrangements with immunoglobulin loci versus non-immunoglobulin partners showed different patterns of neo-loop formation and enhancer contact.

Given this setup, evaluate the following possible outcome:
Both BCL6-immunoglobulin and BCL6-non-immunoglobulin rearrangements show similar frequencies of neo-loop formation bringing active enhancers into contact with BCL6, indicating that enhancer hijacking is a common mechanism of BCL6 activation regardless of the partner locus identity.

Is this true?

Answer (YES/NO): NO